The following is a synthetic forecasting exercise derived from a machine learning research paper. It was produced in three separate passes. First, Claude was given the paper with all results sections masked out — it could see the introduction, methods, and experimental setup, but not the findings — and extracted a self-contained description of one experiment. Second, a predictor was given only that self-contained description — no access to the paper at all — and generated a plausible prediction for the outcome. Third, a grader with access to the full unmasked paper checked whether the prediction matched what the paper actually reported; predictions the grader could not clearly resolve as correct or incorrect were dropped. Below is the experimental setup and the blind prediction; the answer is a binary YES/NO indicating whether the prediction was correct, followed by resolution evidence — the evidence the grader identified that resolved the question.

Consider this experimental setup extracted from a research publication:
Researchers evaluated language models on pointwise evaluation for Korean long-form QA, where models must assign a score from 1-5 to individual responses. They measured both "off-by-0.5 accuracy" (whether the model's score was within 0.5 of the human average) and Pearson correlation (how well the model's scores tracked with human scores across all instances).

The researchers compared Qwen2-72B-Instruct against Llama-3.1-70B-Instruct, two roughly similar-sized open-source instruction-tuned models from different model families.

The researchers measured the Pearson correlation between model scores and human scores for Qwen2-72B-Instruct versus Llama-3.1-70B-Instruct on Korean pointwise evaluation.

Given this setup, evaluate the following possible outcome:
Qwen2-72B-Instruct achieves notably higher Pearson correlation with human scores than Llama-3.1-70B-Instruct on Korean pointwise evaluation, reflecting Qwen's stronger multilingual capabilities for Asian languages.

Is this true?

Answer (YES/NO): YES